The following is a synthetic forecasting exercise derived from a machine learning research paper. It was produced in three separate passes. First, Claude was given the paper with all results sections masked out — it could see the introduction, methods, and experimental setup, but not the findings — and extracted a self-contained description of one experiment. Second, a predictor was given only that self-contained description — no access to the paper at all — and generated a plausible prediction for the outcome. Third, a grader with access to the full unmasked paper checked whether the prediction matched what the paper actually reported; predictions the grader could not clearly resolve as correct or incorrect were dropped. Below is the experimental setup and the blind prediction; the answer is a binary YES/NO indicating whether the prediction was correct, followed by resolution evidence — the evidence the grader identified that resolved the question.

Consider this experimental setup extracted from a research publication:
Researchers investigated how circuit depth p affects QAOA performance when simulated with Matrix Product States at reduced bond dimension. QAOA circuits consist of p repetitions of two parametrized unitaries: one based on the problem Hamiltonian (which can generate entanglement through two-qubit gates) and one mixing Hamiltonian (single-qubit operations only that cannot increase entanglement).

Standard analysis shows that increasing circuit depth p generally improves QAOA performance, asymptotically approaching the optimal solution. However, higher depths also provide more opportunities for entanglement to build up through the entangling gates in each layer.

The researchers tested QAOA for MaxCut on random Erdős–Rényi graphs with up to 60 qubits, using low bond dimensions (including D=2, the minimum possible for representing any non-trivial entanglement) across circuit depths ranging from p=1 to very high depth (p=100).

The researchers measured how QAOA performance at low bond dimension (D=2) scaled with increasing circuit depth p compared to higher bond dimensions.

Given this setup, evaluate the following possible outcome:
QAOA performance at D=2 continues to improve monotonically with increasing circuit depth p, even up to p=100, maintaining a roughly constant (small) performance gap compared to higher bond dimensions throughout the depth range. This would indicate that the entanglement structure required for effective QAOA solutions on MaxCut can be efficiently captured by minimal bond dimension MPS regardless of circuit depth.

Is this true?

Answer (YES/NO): NO